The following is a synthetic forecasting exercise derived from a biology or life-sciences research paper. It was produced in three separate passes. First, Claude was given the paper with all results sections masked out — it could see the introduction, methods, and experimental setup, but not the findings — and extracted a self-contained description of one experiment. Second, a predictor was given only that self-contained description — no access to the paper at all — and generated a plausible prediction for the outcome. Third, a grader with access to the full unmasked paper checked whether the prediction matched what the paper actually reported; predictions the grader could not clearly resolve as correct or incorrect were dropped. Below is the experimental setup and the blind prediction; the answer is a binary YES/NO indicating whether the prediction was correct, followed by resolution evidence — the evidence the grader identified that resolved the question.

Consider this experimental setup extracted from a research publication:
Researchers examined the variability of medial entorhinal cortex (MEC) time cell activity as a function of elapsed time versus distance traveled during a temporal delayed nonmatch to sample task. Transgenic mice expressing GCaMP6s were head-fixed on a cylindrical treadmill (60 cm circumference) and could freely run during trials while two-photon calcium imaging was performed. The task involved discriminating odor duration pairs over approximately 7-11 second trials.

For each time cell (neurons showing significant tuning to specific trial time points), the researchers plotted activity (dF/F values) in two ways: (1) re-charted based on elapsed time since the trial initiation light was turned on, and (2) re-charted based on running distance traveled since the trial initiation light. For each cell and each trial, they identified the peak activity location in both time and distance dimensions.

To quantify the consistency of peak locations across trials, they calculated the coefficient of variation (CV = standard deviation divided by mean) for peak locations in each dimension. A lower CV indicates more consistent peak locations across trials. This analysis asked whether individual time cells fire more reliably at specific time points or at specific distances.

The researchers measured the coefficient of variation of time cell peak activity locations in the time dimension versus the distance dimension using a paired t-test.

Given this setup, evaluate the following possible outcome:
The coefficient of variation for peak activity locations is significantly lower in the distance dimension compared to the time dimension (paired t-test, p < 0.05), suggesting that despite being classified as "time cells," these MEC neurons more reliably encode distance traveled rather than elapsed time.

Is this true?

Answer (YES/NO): NO